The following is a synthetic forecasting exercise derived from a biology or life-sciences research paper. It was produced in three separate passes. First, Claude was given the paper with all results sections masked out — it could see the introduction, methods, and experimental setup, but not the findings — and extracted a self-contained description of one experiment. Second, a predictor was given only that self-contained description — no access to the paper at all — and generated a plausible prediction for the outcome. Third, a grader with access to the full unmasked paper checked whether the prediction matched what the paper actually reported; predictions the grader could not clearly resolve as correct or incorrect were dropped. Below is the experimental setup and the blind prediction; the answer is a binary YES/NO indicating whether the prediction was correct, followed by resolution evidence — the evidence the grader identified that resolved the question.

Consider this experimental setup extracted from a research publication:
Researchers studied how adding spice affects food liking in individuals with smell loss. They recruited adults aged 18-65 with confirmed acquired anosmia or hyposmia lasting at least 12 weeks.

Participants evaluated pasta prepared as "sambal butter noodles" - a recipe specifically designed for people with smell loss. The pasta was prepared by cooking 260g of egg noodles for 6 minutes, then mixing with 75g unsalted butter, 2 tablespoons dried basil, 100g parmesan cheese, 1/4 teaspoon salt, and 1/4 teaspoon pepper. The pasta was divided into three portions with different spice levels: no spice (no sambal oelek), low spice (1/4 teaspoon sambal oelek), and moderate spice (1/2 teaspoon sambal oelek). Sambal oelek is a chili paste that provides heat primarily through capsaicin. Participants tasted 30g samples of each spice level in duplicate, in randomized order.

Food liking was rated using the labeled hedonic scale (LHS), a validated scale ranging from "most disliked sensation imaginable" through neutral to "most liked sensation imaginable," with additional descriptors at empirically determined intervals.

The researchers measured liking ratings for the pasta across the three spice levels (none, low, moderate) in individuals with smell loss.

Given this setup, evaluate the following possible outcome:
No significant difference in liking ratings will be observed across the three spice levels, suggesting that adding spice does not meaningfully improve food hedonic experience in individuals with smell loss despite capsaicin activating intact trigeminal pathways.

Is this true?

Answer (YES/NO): NO